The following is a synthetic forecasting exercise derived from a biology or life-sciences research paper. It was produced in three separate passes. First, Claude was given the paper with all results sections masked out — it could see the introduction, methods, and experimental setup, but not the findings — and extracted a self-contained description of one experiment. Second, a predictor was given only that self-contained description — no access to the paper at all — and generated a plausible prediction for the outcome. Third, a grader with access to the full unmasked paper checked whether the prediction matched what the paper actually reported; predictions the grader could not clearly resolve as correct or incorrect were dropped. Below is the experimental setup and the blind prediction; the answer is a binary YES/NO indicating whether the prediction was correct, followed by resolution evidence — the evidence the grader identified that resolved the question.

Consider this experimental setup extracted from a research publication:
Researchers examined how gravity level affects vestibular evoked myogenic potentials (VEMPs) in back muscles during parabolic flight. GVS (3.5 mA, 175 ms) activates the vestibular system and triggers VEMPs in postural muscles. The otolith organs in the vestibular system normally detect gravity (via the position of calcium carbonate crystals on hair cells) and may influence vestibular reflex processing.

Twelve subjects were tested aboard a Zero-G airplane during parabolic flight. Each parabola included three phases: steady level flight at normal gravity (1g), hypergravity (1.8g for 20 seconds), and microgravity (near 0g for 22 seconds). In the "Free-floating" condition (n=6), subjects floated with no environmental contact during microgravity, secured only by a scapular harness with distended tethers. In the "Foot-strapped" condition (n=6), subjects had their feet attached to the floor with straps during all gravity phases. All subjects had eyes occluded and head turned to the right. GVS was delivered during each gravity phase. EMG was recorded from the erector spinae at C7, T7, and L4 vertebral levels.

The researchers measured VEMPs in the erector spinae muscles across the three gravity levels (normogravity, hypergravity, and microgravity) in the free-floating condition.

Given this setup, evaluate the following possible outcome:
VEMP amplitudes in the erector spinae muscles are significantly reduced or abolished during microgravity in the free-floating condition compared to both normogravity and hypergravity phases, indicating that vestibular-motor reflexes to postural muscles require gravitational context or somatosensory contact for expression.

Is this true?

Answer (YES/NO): NO